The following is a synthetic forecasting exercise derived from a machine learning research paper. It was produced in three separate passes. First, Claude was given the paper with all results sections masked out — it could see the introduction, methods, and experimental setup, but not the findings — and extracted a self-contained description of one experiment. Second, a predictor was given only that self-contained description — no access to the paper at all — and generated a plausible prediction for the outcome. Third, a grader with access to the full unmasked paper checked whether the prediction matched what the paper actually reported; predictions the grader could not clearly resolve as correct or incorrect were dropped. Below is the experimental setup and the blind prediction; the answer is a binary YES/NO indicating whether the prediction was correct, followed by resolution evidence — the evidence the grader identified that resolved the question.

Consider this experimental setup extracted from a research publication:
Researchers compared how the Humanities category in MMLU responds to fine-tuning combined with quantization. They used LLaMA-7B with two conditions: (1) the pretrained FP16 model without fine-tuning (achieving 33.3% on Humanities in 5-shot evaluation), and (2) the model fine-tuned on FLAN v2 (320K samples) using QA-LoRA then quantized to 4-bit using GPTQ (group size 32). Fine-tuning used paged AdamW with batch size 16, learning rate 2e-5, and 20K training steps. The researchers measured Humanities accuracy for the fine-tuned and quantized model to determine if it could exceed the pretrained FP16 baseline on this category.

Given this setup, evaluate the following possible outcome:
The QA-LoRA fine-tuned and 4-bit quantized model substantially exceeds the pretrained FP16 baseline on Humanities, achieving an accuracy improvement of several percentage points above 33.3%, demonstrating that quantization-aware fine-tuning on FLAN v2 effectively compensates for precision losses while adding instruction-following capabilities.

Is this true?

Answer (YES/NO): YES